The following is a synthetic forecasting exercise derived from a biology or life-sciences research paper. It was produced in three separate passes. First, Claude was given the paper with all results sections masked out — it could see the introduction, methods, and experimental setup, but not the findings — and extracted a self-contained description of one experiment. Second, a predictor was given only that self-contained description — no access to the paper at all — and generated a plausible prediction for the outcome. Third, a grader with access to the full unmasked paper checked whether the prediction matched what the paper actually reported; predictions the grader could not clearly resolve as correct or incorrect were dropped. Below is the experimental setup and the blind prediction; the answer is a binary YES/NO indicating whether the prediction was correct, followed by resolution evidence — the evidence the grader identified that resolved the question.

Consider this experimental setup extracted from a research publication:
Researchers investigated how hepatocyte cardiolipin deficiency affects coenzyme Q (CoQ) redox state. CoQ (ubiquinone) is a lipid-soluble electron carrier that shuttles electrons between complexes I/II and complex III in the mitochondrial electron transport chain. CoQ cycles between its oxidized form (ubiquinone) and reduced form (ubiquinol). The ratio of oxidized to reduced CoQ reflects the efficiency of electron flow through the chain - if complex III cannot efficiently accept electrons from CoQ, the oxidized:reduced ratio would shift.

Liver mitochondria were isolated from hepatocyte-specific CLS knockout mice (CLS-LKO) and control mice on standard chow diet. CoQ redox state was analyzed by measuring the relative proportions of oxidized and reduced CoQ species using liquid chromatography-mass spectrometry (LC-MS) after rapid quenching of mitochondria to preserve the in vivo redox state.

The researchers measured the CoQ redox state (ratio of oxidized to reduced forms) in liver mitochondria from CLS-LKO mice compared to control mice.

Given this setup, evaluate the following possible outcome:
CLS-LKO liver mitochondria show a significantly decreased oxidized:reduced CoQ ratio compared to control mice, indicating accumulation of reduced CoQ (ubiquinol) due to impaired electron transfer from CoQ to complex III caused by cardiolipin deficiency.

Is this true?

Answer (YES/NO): NO